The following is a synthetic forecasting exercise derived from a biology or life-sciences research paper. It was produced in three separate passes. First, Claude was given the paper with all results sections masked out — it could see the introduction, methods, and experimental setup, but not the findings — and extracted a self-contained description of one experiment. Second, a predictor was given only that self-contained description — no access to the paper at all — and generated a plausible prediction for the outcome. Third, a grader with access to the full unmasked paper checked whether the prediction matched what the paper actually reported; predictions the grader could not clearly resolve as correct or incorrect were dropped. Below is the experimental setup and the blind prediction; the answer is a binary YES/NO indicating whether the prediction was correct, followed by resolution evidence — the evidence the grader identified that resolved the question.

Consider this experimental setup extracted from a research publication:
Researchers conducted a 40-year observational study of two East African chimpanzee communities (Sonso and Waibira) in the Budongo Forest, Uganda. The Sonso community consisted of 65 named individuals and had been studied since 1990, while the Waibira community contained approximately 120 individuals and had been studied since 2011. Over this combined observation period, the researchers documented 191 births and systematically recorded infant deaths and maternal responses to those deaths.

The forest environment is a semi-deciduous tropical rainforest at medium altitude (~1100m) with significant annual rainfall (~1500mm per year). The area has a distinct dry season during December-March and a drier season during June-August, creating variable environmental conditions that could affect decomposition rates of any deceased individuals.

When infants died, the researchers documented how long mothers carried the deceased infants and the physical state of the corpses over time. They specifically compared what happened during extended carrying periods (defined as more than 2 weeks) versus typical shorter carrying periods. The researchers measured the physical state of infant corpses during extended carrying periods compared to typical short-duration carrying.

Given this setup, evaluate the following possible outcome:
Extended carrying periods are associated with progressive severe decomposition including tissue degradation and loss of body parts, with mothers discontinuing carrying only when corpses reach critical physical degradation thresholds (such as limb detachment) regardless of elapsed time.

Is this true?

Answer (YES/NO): NO